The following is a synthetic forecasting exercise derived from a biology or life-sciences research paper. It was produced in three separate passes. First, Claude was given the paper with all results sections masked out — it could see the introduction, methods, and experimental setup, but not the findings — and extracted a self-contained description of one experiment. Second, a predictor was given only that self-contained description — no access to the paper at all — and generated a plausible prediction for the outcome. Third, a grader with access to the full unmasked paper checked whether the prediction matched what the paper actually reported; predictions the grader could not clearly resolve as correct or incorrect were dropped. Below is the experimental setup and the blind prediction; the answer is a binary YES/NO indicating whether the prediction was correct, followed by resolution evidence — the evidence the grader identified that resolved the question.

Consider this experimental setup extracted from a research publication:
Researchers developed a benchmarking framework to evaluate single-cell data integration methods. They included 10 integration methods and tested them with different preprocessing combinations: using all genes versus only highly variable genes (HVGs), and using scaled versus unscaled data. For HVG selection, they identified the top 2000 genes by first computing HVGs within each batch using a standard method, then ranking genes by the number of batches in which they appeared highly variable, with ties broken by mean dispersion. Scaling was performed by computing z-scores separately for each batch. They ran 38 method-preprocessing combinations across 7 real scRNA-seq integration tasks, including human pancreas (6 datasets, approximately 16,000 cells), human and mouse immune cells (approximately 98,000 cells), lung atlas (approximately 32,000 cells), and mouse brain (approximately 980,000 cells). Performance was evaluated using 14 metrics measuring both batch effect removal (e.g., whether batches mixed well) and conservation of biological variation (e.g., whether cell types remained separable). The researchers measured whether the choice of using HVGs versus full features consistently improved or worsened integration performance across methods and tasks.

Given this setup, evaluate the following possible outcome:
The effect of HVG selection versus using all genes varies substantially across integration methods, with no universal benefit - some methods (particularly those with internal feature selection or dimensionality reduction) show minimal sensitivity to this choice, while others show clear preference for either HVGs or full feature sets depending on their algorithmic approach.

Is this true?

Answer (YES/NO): NO